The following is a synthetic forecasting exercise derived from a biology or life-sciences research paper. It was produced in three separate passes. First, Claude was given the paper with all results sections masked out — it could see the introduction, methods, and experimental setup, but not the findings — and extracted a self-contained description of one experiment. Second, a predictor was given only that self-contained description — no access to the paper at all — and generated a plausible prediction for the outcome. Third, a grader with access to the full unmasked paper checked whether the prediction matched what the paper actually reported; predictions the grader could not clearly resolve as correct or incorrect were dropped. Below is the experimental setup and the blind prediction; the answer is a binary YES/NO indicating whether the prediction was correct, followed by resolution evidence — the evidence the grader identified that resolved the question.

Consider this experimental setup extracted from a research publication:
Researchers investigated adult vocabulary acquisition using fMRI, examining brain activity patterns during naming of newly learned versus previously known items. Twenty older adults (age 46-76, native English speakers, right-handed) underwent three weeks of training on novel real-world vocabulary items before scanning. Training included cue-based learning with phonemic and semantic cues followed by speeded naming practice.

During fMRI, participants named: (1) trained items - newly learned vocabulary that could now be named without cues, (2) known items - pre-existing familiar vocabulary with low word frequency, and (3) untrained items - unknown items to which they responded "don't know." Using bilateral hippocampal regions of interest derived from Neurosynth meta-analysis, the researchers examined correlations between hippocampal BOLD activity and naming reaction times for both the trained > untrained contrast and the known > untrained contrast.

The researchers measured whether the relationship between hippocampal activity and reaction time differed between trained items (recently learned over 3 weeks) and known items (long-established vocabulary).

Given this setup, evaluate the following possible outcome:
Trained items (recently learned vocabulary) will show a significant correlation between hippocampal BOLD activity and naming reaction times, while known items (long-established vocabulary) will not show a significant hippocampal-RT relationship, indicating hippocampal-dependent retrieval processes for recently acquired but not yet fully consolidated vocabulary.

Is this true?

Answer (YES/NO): YES